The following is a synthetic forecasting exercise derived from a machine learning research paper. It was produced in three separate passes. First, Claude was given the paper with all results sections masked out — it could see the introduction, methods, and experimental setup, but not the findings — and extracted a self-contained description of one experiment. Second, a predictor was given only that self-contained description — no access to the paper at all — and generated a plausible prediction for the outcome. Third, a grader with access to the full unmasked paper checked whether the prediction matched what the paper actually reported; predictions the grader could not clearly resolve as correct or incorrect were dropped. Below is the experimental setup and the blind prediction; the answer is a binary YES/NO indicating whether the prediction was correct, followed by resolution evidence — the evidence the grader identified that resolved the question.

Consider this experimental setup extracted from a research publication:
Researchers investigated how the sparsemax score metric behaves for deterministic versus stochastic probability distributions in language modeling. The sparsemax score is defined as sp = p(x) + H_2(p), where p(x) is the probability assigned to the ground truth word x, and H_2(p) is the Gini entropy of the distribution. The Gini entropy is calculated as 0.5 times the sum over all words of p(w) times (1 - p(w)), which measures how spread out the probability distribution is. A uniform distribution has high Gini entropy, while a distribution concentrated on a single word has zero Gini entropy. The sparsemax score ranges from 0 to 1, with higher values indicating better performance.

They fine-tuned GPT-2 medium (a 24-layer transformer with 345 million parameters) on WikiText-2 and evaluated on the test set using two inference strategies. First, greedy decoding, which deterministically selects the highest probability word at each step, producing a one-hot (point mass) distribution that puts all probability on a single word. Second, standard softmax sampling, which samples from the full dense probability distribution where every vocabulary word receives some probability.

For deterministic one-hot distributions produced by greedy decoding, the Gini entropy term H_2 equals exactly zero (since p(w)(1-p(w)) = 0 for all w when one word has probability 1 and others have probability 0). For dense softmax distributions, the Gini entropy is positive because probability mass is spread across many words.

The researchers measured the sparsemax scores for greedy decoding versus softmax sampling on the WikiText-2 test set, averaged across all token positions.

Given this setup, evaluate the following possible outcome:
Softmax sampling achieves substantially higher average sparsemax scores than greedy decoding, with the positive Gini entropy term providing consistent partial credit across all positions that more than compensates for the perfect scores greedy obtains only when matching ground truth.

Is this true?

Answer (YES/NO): YES